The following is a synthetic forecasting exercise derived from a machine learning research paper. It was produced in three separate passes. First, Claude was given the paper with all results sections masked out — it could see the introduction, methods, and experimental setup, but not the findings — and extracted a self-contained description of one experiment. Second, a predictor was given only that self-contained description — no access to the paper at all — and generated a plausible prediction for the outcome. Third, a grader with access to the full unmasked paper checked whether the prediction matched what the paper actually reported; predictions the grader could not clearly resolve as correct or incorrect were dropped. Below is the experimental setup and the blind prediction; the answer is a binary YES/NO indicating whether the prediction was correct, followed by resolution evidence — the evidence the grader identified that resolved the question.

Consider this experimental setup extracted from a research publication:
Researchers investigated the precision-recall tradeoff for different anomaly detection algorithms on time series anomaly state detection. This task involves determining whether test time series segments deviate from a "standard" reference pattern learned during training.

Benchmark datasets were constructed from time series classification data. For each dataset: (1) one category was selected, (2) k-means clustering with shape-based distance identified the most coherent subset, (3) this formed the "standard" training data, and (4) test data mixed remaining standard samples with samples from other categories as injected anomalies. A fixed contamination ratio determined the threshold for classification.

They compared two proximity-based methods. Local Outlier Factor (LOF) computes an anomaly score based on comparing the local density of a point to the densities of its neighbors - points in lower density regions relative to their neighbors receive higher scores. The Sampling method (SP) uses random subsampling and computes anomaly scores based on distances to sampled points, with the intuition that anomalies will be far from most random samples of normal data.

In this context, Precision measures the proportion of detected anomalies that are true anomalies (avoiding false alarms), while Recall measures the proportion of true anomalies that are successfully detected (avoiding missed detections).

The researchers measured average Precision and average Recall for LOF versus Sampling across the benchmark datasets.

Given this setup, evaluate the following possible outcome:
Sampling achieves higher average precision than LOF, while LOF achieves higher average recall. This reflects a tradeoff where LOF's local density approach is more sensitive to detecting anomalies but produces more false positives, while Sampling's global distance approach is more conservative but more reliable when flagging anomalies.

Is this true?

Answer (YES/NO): YES